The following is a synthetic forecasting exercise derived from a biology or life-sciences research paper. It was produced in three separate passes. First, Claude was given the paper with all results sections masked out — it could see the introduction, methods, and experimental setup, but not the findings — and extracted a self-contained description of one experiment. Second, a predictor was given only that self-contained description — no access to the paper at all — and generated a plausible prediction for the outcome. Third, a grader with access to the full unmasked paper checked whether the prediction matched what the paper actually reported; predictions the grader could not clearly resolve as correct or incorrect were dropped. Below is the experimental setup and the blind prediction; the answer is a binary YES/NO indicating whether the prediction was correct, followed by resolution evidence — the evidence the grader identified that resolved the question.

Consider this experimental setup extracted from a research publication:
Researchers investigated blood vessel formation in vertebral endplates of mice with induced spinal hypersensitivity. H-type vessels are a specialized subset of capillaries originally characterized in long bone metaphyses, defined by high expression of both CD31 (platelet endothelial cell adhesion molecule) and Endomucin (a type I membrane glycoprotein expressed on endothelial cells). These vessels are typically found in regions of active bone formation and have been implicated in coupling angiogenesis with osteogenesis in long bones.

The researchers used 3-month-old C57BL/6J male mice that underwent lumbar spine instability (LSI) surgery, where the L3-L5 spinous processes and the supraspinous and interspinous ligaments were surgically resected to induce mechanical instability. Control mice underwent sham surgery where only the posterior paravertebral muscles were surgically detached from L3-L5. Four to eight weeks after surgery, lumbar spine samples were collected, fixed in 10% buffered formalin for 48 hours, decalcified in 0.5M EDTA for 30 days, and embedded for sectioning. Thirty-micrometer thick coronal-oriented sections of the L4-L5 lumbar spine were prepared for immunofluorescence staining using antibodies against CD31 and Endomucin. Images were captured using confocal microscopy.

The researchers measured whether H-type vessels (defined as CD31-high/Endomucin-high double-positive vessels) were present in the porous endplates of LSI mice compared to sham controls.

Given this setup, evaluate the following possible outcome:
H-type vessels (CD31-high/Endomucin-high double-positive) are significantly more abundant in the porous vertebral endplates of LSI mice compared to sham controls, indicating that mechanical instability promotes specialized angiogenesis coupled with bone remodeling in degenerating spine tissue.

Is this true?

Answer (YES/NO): YES